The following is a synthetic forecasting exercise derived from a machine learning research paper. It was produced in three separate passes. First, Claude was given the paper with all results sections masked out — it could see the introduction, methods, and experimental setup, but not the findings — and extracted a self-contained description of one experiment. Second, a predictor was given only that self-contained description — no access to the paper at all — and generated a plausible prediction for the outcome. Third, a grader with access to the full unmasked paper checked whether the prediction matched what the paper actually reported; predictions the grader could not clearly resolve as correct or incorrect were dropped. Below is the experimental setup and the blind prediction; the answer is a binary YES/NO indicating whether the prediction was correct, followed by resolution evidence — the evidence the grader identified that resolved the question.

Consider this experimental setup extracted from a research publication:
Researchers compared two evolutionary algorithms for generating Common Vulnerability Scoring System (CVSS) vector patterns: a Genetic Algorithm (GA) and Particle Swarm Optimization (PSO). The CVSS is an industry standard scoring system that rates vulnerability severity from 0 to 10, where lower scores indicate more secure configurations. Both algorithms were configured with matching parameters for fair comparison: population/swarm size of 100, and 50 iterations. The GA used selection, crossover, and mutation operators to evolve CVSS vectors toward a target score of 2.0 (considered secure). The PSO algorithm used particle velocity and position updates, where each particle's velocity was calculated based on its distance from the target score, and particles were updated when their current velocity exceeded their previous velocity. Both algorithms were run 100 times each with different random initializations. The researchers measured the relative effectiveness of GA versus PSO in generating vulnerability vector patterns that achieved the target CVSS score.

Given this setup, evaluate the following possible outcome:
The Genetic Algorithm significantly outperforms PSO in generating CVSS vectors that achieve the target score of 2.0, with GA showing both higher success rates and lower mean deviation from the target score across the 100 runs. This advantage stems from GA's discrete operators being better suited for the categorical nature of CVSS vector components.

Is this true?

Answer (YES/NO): NO